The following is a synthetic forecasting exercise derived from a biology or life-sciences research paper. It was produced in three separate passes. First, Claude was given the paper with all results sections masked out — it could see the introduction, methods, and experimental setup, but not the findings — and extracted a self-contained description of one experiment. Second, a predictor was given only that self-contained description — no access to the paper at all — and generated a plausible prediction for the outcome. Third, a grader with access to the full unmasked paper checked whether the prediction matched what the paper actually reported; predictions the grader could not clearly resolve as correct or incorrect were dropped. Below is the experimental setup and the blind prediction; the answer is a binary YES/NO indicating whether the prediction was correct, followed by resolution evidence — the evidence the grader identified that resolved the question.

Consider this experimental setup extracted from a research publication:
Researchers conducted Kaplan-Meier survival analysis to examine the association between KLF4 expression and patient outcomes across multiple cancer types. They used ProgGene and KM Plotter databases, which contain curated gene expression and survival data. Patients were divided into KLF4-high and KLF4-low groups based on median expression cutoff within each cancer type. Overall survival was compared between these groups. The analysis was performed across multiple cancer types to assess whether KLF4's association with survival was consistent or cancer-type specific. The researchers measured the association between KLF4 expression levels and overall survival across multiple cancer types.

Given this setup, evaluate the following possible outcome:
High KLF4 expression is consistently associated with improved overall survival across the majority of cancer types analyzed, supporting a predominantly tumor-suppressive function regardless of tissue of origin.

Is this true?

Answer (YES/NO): NO